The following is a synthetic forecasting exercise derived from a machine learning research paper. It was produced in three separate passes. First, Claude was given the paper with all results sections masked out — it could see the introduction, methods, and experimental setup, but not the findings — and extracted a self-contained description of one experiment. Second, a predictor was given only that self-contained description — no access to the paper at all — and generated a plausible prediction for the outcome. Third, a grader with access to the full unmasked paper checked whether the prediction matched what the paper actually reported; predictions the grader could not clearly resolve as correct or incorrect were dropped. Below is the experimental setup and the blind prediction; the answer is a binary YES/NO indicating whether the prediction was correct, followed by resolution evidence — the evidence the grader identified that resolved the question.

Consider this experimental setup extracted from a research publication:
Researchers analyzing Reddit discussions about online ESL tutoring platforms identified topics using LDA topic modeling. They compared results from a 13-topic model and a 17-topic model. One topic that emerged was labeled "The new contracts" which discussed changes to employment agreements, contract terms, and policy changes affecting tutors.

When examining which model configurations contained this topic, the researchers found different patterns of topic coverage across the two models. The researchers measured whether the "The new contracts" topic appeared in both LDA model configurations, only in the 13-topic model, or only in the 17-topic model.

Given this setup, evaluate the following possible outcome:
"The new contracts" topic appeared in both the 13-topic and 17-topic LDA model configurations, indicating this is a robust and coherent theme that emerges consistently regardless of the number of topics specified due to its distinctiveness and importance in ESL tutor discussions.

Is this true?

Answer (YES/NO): NO